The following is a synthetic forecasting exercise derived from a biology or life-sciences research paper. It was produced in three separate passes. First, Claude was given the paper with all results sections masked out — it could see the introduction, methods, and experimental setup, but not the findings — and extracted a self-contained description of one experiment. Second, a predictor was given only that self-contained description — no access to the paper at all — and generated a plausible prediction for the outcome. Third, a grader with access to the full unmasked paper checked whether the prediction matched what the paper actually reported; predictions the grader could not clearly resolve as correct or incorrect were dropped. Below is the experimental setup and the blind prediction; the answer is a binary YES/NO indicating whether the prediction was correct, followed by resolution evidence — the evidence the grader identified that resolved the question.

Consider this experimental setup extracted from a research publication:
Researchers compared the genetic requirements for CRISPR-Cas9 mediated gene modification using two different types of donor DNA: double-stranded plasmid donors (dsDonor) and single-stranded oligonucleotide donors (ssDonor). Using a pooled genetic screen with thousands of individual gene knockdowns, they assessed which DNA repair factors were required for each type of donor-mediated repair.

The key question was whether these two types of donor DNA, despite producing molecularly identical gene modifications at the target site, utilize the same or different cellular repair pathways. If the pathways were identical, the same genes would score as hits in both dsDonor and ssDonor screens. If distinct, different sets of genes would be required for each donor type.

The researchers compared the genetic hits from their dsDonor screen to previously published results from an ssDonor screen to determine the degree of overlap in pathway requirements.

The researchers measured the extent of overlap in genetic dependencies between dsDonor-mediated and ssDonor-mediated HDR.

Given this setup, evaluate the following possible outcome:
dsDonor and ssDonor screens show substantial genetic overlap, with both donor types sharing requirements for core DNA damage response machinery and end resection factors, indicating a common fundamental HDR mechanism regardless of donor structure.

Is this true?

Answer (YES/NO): NO